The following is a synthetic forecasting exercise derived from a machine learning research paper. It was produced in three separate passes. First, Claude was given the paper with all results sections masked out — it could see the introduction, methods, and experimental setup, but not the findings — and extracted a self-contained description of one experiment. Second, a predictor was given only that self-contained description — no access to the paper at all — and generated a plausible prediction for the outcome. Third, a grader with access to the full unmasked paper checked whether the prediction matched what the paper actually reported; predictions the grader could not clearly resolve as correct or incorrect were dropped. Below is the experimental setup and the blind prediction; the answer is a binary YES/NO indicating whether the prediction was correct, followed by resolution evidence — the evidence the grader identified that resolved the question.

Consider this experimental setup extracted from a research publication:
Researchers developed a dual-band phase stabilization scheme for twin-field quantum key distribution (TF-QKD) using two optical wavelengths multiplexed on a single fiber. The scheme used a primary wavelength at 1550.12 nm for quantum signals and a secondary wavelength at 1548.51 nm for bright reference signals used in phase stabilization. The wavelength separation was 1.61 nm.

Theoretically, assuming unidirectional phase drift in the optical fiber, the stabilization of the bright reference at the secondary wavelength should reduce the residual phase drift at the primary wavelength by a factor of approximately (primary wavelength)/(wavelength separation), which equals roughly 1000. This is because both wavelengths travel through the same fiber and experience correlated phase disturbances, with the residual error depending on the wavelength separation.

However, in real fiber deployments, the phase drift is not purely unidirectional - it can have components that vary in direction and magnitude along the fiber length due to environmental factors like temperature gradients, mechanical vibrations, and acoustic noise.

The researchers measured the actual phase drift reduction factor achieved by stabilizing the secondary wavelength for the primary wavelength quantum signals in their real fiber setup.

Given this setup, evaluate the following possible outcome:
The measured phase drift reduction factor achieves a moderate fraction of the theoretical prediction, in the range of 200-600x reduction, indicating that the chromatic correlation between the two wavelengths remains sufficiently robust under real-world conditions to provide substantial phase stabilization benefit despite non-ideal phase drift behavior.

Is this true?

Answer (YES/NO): NO